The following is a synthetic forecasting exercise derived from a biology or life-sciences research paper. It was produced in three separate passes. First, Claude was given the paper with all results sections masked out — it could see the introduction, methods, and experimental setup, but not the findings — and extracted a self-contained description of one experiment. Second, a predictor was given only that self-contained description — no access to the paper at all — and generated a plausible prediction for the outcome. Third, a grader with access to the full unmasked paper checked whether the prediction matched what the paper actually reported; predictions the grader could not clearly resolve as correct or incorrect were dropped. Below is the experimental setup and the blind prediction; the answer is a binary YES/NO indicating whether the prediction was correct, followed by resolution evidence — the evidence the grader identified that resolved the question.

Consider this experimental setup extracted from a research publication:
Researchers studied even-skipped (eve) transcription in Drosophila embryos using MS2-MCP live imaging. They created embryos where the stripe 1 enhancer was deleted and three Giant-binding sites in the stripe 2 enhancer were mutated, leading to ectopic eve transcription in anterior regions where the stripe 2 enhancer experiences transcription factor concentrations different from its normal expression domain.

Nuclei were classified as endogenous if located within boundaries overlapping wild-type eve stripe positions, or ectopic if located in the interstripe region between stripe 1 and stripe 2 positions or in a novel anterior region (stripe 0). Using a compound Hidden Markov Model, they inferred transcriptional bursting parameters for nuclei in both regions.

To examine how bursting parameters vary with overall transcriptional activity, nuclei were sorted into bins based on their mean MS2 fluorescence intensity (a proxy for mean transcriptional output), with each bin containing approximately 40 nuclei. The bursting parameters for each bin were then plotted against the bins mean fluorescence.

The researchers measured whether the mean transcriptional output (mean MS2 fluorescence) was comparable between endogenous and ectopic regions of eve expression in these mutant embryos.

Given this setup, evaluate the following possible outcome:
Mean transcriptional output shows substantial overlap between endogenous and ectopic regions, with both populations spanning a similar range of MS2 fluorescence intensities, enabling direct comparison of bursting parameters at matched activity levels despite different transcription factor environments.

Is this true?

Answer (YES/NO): NO